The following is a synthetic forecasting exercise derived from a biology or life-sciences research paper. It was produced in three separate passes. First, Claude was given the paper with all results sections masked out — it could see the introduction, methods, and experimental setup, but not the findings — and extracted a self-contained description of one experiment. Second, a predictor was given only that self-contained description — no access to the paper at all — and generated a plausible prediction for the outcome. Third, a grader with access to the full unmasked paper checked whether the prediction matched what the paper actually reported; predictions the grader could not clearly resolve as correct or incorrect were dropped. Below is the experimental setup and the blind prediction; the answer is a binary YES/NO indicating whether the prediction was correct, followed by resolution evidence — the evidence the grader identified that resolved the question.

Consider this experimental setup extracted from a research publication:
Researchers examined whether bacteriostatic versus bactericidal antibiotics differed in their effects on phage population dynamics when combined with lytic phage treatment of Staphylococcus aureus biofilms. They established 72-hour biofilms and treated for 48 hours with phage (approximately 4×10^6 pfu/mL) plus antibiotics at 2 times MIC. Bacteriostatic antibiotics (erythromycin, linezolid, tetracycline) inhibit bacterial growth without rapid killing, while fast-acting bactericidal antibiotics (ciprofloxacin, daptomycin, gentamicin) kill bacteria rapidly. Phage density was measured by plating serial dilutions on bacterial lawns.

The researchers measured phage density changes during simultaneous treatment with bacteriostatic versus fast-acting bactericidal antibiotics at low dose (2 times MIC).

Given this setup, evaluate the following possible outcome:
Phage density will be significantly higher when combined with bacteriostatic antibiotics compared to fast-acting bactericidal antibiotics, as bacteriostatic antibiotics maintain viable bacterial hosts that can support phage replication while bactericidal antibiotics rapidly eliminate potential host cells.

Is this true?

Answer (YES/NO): NO